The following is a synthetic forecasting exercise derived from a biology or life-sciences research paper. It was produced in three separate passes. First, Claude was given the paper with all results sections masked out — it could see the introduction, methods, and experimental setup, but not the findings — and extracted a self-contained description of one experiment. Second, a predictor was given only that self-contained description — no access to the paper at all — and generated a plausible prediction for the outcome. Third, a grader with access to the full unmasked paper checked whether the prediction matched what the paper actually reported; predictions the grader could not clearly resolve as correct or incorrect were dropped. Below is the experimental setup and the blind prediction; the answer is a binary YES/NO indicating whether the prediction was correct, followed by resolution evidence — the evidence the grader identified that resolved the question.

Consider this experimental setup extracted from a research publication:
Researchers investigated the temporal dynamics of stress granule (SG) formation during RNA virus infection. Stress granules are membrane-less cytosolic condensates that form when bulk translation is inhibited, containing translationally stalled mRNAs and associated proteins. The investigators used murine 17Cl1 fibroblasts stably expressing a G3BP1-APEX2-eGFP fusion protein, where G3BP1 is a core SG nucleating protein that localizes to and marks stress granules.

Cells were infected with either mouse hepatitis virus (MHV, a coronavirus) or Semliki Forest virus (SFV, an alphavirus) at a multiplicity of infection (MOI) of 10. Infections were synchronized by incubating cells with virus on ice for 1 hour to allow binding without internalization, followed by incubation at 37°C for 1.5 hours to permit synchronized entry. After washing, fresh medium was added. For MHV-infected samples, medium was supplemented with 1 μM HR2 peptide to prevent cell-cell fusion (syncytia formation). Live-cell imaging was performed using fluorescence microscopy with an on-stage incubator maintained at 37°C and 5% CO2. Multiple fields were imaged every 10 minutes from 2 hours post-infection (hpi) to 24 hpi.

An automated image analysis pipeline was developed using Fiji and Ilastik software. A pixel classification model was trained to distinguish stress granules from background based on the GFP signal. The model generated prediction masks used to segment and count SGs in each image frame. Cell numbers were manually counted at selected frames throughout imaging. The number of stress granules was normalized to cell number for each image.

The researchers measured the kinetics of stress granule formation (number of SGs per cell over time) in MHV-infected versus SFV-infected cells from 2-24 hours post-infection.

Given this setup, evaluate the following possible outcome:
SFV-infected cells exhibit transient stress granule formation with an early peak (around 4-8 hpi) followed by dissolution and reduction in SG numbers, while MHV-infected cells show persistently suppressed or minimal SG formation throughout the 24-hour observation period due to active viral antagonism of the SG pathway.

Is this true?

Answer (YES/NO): NO